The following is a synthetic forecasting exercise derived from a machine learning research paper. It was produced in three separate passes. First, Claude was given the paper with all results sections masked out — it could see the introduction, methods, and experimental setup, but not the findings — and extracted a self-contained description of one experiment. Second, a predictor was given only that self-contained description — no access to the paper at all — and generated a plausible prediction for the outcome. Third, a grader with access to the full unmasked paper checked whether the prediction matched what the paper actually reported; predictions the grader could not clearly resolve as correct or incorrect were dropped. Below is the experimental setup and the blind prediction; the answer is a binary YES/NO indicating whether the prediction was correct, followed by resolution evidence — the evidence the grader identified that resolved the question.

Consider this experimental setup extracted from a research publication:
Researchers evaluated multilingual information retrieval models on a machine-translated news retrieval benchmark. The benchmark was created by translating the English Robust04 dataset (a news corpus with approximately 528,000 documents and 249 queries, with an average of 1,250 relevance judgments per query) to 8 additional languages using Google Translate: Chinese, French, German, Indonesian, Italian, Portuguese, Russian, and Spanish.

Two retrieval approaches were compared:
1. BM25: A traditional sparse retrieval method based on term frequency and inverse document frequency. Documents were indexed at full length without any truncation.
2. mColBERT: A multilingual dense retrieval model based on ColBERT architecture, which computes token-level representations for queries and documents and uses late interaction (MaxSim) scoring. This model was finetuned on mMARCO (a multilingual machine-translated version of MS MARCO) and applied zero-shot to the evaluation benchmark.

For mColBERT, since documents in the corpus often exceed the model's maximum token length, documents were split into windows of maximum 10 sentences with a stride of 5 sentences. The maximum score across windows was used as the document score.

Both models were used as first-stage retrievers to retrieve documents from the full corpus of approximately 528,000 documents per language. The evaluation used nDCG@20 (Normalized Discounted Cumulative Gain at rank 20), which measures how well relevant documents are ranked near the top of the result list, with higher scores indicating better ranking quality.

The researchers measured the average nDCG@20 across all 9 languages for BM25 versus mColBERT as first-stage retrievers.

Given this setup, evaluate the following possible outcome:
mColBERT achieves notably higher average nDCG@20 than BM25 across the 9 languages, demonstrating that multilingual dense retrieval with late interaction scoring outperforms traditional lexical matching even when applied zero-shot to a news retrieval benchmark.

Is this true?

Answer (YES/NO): NO